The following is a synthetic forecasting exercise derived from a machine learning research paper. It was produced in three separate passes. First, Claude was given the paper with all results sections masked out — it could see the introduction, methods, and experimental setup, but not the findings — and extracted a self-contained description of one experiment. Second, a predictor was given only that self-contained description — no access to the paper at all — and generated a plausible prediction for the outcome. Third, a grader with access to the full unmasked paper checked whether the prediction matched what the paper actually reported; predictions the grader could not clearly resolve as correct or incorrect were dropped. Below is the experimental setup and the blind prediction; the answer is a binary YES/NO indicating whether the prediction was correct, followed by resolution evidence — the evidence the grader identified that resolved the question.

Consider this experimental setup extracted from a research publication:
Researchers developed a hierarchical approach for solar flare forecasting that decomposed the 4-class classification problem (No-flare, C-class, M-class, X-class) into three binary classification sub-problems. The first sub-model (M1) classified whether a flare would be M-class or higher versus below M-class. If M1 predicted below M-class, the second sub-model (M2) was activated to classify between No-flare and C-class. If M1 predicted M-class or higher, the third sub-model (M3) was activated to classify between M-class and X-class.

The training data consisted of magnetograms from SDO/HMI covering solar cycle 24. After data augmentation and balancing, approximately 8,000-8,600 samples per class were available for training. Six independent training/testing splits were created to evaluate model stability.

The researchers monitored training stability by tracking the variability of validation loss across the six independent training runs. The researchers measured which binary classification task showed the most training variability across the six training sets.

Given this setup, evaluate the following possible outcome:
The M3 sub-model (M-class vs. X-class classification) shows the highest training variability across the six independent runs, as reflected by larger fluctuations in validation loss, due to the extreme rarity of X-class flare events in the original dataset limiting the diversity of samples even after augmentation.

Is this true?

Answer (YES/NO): YES